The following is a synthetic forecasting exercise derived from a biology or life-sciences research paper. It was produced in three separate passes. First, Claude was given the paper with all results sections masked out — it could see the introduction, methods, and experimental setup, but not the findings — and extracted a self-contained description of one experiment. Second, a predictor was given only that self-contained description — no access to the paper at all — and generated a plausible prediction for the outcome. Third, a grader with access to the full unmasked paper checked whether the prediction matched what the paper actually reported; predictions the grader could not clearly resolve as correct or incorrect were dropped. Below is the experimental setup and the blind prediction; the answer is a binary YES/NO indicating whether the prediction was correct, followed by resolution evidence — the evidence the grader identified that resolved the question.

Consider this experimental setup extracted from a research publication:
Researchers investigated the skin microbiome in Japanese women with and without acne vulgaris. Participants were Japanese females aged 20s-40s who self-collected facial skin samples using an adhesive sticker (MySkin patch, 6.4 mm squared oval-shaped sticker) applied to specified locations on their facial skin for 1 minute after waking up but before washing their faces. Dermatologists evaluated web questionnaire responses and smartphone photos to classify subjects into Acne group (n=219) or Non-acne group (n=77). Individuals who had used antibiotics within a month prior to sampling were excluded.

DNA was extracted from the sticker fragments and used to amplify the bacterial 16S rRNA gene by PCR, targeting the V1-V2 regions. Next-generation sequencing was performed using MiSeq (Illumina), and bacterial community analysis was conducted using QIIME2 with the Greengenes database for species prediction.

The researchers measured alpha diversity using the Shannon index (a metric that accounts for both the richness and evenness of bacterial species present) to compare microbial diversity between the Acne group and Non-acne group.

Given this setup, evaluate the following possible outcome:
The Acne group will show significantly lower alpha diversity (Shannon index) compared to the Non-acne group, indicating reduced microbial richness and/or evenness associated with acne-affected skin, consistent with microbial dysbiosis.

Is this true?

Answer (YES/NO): YES